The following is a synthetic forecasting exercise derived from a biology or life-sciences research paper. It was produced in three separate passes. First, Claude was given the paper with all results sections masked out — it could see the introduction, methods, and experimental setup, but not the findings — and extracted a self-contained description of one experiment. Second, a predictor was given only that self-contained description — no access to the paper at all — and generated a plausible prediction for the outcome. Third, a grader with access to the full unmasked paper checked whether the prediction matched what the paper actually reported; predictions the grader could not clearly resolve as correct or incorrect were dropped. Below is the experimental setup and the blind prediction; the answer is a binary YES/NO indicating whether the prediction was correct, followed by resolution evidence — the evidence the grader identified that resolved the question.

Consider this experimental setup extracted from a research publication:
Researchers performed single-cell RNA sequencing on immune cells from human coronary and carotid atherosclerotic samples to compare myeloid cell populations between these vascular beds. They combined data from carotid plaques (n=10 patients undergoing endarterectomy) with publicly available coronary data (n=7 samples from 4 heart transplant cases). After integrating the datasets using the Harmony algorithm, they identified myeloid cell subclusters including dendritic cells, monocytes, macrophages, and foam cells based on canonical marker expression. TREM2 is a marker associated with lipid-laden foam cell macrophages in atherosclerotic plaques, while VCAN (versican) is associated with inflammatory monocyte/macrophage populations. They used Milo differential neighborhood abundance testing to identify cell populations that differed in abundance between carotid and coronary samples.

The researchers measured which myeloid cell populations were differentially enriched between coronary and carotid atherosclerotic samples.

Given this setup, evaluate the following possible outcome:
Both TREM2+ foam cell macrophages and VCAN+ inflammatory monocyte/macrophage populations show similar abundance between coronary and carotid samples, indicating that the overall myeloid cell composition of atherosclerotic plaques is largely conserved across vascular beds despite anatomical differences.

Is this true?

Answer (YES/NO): NO